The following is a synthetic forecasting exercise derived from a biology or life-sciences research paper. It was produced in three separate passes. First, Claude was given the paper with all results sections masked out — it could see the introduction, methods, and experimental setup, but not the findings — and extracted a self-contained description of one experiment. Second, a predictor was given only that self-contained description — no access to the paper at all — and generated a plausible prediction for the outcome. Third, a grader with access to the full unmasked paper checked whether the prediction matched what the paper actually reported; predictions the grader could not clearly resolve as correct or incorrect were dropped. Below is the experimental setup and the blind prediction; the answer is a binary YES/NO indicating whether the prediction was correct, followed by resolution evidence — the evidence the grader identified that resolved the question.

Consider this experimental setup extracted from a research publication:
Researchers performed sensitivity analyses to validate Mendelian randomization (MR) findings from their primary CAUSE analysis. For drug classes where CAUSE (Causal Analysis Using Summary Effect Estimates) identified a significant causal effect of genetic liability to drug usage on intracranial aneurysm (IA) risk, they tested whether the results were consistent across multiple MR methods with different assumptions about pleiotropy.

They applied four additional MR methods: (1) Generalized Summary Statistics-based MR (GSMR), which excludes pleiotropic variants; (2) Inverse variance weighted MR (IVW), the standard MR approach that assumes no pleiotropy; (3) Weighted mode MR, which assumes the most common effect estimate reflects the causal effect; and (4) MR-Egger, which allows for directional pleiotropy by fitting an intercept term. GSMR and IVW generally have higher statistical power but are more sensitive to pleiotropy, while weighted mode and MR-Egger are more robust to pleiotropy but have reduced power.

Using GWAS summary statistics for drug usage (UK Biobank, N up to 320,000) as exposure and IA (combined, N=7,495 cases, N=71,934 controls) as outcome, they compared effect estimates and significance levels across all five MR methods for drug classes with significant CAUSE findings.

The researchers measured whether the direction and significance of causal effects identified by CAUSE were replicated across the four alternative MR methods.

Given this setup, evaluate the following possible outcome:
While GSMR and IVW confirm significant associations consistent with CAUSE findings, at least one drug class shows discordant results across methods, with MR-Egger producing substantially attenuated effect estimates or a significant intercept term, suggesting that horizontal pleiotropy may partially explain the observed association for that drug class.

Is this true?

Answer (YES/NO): NO